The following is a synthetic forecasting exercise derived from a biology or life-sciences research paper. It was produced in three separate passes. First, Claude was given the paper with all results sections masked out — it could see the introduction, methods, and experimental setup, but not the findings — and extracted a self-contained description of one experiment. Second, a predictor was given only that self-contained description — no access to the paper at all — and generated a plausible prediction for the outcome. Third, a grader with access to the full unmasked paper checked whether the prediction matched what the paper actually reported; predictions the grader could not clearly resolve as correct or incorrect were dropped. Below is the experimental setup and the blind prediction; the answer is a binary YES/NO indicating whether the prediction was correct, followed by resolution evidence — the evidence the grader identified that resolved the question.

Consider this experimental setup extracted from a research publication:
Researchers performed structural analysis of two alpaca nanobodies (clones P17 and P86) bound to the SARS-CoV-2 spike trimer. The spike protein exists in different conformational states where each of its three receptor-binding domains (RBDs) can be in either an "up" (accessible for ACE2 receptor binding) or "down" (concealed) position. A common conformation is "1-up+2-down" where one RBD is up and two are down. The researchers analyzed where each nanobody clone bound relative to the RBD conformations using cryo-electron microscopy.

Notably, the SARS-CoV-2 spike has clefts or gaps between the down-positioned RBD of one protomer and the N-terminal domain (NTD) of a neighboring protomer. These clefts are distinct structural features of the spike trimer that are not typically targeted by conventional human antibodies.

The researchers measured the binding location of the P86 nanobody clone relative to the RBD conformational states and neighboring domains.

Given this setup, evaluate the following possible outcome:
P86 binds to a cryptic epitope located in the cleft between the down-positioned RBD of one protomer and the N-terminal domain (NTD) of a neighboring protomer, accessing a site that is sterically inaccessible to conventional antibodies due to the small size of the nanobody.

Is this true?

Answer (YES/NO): YES